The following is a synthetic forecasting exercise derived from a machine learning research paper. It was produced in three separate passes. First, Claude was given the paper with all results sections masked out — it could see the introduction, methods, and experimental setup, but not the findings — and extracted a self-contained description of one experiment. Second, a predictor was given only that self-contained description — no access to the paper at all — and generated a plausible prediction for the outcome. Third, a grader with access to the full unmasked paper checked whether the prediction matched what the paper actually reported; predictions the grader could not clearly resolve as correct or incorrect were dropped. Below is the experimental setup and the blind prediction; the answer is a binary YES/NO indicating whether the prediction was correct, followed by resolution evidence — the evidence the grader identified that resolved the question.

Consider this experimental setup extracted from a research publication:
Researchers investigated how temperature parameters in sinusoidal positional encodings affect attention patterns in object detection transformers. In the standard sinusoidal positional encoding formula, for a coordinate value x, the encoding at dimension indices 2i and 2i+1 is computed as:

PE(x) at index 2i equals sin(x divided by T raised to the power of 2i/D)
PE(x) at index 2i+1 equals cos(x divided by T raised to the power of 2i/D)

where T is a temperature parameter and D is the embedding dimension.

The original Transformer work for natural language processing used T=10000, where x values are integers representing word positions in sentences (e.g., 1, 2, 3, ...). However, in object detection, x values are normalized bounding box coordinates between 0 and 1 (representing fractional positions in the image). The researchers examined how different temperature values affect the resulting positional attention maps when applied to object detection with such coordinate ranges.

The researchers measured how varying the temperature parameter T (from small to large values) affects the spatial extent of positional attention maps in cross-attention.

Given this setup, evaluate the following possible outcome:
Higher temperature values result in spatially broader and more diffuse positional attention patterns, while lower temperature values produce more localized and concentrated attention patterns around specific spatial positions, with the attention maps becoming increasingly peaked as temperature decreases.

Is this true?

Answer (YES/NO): YES